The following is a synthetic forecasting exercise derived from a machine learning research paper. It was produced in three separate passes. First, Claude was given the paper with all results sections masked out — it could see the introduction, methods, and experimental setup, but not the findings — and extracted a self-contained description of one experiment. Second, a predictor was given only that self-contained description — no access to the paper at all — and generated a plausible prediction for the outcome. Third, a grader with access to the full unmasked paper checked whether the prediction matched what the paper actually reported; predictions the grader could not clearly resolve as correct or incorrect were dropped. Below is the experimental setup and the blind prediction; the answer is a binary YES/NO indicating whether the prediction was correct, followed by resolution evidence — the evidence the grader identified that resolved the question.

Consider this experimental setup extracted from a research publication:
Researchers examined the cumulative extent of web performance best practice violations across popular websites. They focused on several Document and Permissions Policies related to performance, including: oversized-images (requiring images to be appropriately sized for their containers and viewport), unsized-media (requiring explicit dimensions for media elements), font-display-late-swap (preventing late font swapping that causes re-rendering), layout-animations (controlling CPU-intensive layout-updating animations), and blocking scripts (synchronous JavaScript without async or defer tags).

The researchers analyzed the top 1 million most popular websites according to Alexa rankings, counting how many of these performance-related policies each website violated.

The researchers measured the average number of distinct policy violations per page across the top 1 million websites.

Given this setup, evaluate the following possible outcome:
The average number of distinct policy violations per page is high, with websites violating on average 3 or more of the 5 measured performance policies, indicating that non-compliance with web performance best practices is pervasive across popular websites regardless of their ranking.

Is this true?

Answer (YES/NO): YES